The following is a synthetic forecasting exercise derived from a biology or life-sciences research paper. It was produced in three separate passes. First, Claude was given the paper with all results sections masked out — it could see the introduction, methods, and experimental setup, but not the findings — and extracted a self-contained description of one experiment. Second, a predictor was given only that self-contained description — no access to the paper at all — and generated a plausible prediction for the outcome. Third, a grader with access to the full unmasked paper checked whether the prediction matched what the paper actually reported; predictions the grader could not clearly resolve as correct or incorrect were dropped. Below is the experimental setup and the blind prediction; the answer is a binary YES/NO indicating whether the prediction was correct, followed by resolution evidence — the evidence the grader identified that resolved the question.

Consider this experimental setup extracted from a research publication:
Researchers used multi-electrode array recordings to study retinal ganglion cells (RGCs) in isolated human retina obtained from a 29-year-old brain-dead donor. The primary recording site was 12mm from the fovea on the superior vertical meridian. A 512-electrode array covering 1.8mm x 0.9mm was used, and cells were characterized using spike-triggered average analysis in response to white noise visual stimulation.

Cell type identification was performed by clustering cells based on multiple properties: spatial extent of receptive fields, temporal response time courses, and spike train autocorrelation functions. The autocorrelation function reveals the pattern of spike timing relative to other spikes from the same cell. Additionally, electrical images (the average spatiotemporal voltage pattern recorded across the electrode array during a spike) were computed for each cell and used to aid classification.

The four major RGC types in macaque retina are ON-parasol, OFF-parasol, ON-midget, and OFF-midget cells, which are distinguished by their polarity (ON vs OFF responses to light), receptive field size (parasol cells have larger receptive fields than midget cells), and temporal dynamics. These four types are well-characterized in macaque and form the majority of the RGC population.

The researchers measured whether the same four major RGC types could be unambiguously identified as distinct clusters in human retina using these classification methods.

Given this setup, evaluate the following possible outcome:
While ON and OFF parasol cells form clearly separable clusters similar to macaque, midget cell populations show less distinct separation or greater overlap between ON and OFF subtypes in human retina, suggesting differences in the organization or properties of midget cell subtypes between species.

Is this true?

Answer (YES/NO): NO